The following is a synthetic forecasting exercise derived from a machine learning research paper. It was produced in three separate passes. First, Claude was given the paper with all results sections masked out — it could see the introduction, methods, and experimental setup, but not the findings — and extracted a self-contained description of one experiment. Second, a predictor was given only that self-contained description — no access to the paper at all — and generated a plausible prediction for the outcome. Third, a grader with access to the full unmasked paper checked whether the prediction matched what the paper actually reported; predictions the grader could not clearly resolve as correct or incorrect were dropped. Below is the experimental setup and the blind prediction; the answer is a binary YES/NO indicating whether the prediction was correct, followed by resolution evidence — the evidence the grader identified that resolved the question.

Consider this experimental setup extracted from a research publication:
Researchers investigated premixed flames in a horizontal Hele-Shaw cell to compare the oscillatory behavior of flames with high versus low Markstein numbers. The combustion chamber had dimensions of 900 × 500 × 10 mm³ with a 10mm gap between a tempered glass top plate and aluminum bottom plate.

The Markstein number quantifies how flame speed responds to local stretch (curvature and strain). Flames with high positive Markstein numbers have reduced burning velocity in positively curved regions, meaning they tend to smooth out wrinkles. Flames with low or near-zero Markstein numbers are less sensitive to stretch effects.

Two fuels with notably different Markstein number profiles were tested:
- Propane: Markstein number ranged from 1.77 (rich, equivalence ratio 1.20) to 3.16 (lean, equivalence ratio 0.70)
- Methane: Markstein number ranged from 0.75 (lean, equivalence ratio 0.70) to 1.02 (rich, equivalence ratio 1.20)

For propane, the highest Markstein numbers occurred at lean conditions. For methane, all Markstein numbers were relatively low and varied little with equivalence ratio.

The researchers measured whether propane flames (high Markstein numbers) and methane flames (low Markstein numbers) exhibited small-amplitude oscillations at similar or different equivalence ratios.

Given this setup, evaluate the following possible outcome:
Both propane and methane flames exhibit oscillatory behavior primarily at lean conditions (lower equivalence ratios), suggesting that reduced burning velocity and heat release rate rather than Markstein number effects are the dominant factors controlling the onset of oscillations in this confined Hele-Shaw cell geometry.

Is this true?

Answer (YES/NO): NO